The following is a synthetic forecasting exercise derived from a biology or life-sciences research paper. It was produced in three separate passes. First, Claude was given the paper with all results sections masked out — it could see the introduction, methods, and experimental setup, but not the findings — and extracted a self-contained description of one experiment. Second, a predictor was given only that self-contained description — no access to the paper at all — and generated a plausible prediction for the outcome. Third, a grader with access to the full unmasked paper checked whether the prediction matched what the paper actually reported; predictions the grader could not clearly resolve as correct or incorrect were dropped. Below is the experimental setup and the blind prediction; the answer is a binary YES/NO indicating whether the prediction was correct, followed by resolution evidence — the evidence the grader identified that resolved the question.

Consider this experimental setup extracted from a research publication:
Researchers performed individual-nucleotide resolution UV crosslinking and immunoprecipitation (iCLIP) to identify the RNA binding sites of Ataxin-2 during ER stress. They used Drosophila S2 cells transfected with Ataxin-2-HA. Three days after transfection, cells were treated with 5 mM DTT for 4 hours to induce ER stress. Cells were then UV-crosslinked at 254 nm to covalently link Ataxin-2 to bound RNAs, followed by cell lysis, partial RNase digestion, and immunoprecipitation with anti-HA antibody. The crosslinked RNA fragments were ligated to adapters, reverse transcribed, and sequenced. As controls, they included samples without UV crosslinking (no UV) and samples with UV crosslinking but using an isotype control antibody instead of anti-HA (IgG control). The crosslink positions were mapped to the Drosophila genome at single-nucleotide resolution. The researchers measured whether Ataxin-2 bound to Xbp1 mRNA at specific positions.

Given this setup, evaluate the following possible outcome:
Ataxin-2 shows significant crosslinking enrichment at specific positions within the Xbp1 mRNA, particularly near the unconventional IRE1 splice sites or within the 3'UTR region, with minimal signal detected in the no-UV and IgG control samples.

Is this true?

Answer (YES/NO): YES